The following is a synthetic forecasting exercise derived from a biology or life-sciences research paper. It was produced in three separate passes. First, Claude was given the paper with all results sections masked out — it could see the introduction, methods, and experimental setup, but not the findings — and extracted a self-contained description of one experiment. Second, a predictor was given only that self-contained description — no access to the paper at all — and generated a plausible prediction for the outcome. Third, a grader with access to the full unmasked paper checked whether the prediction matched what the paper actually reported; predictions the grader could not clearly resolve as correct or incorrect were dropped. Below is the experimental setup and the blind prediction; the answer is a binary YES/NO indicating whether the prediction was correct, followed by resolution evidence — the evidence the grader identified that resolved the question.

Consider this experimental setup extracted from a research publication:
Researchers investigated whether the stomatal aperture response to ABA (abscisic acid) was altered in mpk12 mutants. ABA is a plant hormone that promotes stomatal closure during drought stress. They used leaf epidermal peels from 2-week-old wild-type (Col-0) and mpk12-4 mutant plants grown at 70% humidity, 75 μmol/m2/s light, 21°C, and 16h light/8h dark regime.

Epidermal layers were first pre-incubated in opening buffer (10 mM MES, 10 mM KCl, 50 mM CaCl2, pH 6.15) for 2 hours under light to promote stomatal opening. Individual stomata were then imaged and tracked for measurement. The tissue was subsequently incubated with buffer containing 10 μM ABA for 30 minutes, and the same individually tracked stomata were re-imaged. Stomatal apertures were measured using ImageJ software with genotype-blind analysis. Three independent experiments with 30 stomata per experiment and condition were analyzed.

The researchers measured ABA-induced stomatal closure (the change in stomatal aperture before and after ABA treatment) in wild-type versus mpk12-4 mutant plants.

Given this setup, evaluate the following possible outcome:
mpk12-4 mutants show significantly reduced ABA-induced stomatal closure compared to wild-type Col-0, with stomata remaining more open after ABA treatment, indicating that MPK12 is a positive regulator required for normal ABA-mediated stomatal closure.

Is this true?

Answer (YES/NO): NO